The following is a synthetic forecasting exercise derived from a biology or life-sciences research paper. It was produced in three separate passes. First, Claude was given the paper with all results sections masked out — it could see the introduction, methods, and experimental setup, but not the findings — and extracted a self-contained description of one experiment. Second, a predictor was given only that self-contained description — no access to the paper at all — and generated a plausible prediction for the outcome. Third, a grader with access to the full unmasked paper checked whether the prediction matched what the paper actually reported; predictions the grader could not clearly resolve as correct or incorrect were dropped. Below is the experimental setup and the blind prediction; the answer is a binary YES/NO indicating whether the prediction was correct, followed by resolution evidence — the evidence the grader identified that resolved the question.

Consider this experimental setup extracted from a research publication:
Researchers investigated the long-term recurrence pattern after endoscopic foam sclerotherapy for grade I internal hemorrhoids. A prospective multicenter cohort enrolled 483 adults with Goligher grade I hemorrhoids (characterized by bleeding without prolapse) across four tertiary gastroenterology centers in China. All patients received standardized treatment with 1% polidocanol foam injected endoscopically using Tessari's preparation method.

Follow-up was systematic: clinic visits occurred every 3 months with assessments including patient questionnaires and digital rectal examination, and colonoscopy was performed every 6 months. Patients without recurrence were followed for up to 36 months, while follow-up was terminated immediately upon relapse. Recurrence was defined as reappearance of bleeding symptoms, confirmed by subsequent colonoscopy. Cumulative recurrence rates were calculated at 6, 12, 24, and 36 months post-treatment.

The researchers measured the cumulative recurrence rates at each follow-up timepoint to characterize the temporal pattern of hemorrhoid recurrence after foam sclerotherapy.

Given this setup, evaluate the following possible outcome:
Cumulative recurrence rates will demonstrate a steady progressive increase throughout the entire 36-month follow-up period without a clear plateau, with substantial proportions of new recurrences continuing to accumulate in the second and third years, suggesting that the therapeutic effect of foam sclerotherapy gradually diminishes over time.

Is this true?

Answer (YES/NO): YES